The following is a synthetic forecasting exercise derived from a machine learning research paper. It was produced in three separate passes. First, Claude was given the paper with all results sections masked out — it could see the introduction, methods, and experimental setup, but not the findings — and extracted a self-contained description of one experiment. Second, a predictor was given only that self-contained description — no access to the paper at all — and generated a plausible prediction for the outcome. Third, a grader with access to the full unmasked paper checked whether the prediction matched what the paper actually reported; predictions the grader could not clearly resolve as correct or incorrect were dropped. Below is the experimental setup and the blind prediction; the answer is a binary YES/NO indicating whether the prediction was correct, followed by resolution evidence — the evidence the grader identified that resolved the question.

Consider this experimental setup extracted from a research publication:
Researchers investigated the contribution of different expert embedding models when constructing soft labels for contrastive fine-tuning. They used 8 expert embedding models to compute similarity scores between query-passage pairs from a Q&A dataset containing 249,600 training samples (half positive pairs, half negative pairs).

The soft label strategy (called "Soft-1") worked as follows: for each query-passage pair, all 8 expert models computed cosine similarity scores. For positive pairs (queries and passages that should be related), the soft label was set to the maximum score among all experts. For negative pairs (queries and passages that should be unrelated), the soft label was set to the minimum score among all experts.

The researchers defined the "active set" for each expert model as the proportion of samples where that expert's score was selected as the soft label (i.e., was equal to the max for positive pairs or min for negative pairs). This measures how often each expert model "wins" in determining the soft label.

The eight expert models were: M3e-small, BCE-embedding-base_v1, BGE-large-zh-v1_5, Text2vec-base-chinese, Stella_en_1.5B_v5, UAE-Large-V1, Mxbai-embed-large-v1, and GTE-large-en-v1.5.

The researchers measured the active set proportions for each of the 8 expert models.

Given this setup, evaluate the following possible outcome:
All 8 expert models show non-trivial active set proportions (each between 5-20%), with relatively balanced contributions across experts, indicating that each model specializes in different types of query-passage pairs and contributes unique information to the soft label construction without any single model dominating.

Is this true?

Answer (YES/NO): NO